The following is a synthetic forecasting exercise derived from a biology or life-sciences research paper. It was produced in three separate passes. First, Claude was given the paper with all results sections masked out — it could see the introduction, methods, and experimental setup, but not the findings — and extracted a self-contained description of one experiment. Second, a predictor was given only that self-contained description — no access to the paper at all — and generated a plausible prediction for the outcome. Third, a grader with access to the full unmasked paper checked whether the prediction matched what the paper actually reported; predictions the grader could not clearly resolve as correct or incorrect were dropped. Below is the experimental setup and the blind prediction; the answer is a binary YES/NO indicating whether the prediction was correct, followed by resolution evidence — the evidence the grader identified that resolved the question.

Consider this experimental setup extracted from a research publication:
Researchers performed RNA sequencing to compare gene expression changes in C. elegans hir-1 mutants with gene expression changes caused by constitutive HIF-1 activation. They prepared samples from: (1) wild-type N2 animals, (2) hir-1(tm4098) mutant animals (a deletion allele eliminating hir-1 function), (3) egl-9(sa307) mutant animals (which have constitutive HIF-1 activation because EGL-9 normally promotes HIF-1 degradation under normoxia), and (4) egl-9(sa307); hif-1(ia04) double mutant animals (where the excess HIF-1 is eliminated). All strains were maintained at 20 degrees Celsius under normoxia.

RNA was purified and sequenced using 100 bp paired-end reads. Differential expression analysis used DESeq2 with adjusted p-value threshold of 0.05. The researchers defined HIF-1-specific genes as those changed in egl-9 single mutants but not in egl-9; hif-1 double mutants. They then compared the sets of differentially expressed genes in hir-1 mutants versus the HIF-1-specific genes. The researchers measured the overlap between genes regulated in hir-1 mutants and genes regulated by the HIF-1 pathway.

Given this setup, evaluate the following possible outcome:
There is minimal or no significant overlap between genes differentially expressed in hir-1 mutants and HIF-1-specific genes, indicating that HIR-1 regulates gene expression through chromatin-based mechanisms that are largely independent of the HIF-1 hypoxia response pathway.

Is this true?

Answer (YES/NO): NO